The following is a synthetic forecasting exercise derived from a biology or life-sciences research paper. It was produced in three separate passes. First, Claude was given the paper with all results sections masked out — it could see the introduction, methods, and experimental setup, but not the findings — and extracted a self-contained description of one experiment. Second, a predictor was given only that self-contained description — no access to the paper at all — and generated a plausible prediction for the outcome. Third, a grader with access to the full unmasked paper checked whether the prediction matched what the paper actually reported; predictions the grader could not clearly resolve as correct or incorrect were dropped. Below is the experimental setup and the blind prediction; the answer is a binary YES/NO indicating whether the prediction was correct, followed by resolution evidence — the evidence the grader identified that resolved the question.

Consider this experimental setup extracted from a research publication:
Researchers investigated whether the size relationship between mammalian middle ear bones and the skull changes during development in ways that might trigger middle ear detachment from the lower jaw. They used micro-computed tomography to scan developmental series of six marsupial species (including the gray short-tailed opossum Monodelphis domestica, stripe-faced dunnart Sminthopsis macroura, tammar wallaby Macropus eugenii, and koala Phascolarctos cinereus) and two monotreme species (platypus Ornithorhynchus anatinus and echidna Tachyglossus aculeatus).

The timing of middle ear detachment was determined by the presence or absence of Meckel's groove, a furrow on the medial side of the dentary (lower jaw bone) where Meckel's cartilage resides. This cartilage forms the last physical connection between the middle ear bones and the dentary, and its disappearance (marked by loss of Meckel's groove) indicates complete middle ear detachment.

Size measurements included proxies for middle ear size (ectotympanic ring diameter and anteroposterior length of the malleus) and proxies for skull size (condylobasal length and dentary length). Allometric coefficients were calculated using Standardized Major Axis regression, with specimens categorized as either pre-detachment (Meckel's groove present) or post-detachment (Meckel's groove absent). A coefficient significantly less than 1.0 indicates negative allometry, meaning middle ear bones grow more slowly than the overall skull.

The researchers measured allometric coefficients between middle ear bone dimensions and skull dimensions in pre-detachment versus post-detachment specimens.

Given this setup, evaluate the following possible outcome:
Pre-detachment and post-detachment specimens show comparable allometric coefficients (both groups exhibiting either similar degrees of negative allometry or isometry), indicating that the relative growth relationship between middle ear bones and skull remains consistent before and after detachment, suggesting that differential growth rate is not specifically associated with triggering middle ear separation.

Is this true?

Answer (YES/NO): NO